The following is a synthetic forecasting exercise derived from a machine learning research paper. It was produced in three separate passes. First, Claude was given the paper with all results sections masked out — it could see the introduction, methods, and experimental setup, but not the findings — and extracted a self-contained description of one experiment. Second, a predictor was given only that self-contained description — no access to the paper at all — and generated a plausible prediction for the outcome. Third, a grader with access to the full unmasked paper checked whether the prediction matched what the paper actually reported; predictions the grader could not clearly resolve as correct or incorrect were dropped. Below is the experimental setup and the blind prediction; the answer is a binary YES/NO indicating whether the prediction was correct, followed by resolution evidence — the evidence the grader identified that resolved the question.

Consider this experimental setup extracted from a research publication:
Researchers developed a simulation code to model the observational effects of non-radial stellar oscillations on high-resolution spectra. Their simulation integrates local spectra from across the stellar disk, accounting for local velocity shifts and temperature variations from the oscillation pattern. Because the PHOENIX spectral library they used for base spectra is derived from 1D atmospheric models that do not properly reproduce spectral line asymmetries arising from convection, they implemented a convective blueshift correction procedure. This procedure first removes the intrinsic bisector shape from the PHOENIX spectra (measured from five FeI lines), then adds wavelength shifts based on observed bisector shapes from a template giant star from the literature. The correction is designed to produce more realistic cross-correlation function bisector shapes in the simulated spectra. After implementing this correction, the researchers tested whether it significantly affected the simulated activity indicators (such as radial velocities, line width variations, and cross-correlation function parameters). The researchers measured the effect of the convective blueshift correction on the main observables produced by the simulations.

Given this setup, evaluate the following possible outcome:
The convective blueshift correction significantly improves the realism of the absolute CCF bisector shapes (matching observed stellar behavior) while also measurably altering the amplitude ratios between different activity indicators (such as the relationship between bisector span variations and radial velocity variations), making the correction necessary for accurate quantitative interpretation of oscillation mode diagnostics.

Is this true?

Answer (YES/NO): NO